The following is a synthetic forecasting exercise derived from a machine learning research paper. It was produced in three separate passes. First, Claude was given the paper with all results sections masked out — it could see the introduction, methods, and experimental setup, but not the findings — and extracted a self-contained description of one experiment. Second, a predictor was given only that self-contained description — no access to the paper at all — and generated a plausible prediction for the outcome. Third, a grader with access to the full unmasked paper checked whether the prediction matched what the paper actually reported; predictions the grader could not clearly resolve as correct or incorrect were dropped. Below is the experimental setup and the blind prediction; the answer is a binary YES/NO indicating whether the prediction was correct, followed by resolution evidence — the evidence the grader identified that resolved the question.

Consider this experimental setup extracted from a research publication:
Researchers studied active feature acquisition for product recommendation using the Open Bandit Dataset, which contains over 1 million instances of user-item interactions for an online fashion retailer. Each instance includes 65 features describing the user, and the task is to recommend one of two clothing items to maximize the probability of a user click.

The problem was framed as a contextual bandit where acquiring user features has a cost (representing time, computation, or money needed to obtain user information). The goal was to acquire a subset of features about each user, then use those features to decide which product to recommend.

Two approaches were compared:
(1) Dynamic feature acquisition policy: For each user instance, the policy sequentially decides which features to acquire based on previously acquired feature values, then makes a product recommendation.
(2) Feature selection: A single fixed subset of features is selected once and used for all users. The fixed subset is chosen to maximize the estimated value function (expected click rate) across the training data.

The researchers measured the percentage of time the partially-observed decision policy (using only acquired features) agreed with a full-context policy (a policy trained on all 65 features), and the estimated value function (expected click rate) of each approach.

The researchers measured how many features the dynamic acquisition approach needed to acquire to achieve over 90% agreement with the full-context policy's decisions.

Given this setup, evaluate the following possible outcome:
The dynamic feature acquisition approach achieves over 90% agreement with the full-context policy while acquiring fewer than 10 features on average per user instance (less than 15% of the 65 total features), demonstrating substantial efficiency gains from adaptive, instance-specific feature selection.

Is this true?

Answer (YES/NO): NO